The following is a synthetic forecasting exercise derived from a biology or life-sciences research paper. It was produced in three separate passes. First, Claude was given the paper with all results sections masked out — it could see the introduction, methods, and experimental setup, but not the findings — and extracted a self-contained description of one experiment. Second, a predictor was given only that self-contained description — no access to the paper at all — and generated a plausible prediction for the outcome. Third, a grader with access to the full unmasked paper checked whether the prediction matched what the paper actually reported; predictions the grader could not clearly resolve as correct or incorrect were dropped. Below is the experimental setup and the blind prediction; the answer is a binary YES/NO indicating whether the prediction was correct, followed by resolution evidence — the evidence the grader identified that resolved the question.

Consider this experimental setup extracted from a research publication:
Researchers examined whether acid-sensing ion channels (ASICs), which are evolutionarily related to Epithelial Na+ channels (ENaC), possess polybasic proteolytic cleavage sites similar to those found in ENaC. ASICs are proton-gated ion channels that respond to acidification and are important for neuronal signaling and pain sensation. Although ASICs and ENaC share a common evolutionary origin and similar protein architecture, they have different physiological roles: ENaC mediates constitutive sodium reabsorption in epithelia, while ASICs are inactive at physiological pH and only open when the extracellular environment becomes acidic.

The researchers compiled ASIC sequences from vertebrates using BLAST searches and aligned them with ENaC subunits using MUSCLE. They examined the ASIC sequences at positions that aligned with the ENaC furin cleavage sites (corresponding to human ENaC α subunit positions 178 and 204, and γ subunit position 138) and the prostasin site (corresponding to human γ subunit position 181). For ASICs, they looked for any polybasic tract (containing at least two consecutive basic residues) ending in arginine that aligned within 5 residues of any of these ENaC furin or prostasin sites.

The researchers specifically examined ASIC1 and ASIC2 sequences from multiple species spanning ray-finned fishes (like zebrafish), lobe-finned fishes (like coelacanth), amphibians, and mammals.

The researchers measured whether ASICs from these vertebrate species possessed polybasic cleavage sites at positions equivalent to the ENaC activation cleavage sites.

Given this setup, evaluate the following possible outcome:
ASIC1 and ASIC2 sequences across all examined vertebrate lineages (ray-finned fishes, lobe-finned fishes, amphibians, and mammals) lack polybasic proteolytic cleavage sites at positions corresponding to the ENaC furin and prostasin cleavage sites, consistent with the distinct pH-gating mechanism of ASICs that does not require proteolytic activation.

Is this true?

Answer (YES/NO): NO